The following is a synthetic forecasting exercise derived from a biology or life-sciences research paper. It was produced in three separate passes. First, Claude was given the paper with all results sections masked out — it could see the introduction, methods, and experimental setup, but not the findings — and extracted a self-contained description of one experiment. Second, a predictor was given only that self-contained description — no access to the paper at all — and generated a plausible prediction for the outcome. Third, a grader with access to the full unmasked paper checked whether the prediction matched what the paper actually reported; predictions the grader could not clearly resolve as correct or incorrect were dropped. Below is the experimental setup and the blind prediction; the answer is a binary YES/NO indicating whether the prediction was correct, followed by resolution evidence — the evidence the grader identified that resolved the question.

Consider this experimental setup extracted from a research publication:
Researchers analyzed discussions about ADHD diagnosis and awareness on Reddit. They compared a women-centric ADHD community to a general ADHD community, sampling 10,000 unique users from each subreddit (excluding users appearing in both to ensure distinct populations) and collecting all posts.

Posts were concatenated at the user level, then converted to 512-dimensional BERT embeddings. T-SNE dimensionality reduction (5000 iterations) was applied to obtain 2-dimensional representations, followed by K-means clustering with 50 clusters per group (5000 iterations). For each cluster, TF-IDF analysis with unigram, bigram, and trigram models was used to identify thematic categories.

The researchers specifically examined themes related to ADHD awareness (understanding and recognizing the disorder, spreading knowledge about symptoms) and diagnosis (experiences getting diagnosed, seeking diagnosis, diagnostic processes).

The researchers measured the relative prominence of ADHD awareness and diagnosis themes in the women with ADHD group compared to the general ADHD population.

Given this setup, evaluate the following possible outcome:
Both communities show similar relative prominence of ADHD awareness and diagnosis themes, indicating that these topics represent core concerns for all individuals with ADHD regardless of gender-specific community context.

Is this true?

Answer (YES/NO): NO